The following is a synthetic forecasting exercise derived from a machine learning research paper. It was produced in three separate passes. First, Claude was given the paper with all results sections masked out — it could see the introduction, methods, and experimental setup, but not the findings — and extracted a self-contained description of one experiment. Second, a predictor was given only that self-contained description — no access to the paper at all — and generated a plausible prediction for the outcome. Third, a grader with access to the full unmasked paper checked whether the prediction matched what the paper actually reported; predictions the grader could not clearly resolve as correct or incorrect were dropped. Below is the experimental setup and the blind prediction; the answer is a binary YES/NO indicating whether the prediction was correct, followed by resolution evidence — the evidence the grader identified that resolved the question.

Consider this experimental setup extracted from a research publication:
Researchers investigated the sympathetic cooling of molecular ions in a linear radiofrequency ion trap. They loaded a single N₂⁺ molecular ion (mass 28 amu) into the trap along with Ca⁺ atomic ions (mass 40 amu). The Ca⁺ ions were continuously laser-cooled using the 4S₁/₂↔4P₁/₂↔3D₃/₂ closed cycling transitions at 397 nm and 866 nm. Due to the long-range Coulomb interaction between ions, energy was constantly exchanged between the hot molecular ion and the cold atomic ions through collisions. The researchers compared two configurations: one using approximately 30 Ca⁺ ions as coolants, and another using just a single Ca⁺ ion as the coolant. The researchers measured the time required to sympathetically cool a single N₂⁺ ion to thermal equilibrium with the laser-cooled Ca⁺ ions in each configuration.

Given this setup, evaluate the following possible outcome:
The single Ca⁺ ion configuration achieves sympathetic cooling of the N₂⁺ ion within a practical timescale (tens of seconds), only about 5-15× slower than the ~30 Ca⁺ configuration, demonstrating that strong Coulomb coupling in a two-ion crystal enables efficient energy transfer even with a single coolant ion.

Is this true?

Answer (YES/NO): NO